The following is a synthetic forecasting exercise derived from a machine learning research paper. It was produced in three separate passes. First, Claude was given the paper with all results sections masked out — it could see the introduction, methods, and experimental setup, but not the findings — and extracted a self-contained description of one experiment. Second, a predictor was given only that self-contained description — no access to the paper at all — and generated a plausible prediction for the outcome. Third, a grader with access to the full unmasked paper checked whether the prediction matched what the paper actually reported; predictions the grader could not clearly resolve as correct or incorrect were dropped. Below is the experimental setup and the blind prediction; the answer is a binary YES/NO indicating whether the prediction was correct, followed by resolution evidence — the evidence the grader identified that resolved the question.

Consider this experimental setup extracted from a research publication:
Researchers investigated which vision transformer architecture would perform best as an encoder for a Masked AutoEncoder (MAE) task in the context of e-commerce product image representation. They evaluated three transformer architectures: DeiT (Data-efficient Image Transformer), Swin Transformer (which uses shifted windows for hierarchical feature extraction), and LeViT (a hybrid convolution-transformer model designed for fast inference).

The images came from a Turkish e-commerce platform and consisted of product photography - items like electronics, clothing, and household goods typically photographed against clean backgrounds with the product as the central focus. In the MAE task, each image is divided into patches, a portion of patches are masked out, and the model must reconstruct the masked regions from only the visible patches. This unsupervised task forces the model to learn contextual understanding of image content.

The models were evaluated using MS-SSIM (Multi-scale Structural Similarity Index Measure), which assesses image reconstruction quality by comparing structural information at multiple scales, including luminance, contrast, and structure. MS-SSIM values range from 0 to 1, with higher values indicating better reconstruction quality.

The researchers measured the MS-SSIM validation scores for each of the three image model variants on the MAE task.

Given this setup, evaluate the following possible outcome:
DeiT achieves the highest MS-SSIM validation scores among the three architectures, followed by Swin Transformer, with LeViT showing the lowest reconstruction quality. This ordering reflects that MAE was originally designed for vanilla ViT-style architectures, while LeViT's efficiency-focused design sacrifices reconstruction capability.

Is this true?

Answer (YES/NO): YES